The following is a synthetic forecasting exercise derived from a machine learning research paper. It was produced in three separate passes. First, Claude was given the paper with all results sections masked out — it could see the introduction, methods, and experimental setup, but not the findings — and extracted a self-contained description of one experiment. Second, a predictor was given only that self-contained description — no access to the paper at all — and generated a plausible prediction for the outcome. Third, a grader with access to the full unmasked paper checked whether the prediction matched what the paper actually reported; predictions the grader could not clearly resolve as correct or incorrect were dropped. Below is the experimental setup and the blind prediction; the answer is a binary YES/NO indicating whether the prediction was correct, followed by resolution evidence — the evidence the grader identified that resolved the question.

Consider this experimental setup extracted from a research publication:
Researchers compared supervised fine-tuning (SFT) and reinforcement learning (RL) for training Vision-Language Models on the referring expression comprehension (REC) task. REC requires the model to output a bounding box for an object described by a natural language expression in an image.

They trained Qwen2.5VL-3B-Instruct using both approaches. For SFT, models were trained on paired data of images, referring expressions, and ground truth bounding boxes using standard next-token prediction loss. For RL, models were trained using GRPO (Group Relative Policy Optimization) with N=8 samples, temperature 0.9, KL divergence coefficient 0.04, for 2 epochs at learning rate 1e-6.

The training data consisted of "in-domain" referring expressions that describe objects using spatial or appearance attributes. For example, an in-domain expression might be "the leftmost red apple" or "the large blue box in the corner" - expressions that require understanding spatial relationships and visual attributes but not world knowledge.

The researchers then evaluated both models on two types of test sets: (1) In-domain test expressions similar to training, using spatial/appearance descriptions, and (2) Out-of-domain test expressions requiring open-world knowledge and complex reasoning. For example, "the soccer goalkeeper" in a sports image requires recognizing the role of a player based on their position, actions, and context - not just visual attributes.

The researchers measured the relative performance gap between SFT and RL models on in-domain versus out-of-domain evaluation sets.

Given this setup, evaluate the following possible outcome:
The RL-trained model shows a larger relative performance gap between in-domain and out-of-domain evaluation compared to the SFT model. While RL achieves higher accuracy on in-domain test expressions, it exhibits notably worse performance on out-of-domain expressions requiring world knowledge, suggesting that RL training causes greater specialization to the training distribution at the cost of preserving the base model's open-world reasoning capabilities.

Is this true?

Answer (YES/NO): NO